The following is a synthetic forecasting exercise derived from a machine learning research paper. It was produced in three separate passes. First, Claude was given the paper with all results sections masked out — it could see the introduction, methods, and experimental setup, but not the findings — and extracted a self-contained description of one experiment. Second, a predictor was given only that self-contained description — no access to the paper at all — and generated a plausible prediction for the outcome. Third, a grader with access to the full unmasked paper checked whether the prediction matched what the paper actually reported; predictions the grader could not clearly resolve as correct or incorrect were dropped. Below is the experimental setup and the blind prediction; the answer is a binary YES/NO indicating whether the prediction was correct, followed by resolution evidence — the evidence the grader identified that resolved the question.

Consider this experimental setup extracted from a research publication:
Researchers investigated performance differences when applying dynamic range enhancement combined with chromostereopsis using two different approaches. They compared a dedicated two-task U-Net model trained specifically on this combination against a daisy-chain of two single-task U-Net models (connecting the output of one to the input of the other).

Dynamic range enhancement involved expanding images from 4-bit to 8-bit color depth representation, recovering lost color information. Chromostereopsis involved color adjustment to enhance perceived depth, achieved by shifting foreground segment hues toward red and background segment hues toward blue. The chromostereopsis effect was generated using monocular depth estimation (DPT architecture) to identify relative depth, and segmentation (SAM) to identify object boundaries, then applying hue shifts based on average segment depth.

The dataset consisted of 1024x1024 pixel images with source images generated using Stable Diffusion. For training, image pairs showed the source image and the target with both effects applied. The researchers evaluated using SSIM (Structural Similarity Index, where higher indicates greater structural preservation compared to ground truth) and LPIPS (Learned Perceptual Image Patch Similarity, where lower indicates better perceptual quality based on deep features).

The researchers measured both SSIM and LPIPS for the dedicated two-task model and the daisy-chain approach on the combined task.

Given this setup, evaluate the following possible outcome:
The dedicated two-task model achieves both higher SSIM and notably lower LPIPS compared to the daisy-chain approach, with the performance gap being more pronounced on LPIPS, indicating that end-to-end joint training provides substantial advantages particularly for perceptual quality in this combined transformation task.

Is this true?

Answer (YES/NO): NO